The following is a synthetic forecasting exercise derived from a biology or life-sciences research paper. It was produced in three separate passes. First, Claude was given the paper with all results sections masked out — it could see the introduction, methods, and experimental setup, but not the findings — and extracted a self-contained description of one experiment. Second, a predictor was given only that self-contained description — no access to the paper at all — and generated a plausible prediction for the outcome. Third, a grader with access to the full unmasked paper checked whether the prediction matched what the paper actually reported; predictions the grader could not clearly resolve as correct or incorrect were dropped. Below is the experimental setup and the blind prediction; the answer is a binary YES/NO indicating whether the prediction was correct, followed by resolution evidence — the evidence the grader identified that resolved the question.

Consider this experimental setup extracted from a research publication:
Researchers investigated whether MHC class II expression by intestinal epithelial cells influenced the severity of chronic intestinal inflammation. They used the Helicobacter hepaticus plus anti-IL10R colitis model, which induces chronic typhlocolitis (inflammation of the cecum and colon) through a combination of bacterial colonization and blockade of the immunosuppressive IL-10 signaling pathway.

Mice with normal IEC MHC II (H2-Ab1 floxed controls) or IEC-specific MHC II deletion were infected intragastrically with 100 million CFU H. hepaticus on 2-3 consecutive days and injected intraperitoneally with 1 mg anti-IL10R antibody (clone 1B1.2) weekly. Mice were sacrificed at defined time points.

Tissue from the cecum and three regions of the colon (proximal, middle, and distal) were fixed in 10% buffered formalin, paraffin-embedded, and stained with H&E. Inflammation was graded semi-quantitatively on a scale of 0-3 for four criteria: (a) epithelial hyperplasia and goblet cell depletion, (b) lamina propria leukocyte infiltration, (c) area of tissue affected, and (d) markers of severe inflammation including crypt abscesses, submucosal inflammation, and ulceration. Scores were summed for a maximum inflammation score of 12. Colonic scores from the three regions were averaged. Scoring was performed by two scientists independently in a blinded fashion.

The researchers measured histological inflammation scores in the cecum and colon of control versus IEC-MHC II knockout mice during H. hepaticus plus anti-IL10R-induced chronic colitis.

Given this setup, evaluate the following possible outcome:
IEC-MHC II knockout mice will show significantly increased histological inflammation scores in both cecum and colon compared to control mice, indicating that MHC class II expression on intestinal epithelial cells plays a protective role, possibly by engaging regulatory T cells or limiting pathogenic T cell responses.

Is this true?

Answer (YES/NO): NO